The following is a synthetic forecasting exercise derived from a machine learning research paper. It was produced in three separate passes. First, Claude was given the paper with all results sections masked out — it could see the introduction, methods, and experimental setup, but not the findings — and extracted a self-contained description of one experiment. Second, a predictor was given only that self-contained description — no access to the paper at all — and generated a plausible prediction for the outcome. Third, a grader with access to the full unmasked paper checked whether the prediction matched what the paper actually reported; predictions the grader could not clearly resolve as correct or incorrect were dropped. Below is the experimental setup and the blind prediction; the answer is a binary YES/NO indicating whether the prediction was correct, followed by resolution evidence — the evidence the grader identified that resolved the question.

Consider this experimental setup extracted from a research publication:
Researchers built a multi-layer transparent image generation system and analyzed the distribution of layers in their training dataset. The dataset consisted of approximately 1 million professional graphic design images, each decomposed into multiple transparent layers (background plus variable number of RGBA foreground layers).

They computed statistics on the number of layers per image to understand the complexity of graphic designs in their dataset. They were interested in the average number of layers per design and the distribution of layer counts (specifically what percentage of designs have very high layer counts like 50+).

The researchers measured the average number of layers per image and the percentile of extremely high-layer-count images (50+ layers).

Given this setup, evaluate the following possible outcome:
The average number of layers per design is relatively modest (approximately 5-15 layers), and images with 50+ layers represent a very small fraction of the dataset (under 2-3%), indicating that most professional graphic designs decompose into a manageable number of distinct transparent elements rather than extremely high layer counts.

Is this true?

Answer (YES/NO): YES